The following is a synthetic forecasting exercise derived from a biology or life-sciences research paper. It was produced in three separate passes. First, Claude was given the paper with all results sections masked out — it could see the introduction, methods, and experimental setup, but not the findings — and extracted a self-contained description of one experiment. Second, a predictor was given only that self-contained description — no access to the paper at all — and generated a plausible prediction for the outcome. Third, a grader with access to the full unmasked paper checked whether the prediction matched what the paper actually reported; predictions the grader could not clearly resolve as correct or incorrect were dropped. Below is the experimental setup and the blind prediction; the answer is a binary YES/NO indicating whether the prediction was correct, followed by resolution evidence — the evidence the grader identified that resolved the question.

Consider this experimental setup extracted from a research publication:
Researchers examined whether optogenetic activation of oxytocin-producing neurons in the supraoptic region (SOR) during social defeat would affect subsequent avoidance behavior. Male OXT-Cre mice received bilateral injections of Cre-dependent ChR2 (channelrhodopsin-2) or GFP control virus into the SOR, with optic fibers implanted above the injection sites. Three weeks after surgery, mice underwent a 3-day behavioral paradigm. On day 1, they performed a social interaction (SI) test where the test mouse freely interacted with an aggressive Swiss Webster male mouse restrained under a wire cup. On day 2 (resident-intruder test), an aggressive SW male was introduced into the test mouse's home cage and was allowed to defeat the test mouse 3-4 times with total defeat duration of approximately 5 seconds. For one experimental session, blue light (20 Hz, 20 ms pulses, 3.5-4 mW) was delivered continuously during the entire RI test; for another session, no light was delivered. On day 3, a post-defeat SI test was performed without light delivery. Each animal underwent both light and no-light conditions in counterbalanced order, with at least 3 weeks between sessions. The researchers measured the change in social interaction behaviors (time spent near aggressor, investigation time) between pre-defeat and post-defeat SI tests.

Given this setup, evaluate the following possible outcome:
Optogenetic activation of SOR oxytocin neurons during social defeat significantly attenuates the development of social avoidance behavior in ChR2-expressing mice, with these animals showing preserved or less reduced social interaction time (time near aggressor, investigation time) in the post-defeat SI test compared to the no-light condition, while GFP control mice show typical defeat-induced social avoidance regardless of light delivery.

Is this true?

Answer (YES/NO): NO